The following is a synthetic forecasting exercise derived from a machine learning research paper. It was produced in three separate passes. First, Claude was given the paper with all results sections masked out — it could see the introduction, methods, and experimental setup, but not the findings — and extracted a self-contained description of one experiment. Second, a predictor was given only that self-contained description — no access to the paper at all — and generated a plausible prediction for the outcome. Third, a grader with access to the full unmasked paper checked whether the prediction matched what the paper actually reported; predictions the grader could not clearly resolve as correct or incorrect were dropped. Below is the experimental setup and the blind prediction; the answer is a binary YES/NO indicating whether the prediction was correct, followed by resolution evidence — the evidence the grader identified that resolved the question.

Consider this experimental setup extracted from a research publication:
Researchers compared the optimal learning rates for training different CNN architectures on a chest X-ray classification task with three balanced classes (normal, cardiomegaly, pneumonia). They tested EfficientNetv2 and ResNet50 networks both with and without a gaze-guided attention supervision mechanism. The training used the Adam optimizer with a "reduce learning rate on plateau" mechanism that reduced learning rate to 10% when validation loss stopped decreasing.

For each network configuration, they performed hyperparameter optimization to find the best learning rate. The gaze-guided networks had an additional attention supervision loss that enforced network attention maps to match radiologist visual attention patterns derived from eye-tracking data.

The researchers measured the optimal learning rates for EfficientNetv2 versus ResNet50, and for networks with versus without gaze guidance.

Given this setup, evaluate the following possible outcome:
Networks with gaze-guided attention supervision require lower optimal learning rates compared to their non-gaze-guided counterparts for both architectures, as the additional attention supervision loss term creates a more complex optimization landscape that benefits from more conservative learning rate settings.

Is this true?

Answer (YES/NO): NO